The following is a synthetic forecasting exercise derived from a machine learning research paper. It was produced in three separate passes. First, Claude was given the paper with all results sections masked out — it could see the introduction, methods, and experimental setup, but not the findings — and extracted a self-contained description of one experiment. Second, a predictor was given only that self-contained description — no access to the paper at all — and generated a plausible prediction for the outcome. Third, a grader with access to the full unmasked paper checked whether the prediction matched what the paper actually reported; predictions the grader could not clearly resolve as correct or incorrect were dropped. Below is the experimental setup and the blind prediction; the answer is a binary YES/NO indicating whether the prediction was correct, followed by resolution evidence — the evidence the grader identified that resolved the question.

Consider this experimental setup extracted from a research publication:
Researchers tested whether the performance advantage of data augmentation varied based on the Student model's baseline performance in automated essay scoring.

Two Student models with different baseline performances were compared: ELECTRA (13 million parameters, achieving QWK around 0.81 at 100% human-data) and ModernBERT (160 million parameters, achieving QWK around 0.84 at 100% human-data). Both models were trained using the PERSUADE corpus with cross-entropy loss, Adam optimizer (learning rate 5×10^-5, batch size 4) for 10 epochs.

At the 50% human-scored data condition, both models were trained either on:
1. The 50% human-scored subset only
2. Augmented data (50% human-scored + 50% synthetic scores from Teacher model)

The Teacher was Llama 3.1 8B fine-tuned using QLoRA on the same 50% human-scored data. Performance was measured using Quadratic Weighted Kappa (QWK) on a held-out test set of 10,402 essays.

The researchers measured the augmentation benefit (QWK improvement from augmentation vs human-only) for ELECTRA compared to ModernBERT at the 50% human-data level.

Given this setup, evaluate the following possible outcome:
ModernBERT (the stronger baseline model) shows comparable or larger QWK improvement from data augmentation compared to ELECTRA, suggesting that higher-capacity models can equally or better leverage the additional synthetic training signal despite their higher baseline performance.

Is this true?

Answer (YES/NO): NO